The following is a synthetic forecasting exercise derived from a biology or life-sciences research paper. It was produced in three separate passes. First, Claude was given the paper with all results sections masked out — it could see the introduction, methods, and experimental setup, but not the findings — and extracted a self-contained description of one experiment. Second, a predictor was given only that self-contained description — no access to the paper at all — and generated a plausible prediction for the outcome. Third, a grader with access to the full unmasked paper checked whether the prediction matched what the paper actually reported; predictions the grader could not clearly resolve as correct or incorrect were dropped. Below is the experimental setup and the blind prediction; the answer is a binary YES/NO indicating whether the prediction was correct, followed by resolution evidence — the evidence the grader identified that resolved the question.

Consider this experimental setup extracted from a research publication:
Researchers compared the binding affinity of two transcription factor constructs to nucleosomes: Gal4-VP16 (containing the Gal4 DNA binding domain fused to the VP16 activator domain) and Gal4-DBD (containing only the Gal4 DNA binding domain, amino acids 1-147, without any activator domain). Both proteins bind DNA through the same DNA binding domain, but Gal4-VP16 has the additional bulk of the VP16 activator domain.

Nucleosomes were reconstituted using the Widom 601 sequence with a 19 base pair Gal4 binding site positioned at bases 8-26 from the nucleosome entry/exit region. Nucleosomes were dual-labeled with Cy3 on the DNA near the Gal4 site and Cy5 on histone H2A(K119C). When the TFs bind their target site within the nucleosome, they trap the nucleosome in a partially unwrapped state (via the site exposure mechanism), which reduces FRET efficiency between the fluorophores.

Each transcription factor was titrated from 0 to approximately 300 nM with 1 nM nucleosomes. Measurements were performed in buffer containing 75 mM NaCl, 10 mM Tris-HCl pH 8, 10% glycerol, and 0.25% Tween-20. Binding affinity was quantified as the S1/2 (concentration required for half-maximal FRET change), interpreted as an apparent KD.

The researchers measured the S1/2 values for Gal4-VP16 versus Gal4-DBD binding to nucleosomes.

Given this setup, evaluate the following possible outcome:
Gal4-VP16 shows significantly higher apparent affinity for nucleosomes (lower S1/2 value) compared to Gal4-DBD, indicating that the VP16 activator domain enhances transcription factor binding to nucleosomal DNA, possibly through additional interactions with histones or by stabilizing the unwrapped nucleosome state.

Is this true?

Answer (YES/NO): NO